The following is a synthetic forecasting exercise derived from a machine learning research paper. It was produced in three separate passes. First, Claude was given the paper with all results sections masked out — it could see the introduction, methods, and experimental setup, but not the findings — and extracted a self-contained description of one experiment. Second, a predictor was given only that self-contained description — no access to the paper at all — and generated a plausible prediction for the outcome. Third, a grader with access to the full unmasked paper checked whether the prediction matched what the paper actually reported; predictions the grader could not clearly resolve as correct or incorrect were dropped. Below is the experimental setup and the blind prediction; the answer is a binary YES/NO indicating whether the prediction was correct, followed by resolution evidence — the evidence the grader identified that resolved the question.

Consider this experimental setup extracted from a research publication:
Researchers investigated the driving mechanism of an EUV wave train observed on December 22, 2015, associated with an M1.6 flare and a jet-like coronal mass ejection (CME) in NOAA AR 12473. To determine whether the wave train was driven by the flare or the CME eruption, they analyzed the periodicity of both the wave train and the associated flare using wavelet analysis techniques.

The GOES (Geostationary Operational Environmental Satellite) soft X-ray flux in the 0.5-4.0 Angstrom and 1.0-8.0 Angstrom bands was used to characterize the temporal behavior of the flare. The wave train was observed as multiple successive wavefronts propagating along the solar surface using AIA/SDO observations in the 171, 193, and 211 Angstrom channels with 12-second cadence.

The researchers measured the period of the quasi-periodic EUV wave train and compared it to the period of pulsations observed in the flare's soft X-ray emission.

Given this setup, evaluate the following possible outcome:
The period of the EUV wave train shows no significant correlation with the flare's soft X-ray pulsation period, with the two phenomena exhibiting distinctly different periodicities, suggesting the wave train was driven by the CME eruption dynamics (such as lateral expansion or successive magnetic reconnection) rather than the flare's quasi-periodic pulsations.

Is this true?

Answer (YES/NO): NO